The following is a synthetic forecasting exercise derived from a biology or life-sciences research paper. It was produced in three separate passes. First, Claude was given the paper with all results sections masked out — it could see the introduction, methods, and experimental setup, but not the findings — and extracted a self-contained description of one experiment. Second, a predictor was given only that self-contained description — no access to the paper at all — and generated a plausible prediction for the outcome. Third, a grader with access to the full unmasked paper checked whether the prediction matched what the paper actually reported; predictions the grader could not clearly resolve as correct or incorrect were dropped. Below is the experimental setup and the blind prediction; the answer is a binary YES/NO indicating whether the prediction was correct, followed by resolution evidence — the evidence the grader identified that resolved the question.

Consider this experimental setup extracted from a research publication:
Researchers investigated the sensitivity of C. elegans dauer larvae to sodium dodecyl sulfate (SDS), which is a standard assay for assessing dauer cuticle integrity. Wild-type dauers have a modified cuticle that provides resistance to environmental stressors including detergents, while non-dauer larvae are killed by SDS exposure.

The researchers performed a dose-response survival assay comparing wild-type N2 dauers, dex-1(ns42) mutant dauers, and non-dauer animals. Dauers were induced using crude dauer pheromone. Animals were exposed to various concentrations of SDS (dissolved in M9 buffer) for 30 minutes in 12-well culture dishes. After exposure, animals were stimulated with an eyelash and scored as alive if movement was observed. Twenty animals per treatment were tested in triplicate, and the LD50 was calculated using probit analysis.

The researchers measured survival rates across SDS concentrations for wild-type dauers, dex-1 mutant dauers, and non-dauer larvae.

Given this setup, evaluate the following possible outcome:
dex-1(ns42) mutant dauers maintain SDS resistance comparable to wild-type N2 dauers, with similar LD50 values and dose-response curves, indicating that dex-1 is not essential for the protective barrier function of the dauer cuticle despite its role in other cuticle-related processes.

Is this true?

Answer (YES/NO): NO